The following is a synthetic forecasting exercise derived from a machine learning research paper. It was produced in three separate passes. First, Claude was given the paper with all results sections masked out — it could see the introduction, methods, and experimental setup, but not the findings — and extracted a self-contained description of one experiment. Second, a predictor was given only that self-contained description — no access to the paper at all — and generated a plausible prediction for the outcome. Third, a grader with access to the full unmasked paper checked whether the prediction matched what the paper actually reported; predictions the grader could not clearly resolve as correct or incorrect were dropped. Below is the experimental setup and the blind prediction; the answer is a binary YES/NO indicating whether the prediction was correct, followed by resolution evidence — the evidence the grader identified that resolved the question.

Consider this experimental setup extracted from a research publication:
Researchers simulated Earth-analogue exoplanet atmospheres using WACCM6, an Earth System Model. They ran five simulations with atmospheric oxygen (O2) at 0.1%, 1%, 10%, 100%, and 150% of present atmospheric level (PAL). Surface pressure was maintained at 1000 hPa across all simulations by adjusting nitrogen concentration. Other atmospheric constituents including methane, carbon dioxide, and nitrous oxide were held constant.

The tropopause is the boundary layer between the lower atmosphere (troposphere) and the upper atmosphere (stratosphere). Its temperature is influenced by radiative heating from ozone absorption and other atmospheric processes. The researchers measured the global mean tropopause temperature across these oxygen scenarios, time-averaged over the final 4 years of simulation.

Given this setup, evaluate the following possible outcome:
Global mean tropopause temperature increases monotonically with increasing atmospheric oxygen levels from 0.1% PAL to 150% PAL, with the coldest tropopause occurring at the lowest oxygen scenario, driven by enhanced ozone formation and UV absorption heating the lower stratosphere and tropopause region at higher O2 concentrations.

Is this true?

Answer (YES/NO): NO